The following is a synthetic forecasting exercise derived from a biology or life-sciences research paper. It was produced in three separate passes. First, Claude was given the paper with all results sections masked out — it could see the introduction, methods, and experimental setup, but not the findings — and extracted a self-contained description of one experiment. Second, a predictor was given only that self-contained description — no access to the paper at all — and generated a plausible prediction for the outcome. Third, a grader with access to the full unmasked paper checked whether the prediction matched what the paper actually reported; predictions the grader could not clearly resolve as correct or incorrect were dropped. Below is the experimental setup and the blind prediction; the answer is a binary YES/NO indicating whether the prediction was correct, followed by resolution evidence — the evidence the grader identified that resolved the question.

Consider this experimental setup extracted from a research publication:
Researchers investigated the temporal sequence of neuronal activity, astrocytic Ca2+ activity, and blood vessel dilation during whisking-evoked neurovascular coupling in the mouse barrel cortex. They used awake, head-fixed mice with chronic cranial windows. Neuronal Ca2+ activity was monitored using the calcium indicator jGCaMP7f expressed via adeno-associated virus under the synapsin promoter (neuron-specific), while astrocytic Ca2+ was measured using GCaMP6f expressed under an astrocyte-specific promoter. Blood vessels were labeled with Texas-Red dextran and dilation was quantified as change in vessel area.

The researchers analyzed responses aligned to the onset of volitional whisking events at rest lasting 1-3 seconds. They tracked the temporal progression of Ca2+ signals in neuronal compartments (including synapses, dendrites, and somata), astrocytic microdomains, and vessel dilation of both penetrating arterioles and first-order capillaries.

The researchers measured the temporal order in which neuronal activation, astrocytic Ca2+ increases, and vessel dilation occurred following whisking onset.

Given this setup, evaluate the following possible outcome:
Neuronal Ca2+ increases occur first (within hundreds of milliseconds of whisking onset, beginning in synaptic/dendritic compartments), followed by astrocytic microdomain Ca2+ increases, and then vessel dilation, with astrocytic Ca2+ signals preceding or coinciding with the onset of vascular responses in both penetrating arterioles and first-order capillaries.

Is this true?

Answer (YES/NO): YES